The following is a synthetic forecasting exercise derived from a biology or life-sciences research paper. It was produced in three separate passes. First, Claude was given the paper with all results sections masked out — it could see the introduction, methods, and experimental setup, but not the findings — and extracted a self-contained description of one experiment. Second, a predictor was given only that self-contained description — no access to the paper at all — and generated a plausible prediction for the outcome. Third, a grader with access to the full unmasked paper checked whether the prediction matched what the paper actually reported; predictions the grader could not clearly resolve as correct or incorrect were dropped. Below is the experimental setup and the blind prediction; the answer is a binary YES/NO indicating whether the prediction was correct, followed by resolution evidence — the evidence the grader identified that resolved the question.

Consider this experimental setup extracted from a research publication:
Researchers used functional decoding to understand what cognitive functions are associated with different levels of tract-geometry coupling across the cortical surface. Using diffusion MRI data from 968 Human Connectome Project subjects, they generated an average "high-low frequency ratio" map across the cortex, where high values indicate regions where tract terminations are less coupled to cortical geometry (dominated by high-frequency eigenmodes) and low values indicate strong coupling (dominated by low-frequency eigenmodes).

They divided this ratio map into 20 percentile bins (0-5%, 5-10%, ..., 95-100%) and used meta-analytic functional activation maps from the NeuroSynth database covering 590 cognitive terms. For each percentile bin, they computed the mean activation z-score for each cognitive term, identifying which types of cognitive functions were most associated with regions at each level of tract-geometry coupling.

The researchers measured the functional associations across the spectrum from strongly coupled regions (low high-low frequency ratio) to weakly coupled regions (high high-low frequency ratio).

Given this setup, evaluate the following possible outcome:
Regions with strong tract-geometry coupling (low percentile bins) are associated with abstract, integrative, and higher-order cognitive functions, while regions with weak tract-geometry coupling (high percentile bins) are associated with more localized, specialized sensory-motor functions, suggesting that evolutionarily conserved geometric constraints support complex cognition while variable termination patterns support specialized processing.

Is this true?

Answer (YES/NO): NO